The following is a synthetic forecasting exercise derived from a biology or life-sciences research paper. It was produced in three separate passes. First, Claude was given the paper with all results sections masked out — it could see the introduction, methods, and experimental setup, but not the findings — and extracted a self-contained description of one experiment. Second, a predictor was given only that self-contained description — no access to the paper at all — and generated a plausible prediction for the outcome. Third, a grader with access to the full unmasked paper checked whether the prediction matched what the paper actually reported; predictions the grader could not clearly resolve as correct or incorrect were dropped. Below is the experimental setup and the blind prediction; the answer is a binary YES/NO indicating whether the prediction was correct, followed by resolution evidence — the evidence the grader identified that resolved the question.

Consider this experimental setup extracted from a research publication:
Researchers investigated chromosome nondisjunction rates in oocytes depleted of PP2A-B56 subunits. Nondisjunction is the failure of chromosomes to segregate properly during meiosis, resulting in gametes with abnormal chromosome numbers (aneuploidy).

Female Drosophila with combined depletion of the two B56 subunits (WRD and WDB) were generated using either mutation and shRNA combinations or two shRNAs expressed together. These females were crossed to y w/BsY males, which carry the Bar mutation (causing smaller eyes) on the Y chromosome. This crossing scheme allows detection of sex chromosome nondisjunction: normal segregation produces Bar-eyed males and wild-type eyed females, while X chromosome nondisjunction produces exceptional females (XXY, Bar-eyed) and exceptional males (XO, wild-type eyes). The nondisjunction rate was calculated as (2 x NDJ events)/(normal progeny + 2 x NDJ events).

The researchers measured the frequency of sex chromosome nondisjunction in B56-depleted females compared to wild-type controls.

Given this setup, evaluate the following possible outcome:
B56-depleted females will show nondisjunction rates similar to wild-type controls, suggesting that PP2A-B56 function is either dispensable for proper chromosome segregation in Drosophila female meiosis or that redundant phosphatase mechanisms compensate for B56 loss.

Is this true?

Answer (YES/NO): NO